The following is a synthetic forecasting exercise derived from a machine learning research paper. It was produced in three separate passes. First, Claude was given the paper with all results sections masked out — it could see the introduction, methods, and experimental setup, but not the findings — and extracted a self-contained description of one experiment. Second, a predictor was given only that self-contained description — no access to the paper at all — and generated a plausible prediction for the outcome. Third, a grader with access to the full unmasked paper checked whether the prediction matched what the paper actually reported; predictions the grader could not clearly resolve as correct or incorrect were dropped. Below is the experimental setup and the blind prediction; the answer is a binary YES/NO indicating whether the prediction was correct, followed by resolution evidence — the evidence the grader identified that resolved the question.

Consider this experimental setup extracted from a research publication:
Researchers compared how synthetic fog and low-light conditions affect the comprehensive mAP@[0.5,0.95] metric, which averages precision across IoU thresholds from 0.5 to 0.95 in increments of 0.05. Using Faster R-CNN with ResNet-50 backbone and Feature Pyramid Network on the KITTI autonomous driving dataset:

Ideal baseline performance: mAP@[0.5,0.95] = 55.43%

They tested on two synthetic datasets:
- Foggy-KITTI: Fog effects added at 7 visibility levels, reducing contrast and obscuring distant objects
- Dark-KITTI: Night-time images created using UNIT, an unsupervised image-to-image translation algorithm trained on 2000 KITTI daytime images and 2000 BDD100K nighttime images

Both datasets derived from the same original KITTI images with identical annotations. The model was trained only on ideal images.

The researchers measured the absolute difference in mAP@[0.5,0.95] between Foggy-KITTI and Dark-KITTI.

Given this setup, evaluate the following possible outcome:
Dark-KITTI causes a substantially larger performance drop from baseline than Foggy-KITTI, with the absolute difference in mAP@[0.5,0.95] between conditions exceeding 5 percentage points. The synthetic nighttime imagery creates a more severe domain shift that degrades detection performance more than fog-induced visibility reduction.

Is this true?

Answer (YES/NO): NO